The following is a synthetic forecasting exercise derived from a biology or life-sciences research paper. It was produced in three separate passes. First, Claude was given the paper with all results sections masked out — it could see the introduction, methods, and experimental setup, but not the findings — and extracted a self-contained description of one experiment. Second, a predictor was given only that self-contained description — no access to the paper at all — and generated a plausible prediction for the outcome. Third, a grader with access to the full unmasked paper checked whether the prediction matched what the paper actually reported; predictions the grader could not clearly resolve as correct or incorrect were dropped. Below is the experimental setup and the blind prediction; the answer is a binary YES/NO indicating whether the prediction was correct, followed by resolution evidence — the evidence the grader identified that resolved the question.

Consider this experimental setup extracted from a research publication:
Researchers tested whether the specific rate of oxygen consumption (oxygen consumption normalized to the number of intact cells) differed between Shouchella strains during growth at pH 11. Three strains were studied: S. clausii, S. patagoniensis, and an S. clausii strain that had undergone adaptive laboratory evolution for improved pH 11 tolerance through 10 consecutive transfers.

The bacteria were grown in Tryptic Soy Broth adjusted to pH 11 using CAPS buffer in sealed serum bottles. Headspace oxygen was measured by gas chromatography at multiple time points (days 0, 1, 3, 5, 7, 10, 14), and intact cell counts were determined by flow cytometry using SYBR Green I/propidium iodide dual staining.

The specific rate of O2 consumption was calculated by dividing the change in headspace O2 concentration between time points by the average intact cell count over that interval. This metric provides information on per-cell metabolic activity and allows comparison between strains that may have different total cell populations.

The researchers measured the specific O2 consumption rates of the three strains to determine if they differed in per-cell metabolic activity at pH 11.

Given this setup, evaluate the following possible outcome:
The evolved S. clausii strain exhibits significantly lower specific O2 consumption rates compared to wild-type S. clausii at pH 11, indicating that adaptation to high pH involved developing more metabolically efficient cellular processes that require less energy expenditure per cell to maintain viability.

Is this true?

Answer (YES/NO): YES